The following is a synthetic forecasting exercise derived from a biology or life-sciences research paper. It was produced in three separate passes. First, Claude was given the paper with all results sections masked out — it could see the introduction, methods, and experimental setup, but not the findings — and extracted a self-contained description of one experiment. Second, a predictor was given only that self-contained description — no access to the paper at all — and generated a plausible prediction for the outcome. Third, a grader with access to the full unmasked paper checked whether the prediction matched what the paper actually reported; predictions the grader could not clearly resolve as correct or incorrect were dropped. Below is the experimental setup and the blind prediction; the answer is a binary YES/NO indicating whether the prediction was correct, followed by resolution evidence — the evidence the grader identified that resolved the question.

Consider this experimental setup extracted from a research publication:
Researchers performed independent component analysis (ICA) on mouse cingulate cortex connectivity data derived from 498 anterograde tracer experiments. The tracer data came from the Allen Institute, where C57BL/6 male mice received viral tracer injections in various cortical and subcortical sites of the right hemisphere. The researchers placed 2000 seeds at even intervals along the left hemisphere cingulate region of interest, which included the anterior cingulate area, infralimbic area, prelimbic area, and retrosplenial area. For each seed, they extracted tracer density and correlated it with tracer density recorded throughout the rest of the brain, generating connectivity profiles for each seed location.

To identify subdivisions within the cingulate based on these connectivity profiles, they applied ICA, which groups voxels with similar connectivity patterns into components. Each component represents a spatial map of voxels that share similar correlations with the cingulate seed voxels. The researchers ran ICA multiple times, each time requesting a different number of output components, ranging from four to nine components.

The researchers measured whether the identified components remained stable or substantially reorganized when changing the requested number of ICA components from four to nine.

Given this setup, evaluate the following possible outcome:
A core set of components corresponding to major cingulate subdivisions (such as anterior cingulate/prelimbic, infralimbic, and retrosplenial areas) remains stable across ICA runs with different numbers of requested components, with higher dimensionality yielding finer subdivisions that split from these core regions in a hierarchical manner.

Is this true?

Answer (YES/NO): NO